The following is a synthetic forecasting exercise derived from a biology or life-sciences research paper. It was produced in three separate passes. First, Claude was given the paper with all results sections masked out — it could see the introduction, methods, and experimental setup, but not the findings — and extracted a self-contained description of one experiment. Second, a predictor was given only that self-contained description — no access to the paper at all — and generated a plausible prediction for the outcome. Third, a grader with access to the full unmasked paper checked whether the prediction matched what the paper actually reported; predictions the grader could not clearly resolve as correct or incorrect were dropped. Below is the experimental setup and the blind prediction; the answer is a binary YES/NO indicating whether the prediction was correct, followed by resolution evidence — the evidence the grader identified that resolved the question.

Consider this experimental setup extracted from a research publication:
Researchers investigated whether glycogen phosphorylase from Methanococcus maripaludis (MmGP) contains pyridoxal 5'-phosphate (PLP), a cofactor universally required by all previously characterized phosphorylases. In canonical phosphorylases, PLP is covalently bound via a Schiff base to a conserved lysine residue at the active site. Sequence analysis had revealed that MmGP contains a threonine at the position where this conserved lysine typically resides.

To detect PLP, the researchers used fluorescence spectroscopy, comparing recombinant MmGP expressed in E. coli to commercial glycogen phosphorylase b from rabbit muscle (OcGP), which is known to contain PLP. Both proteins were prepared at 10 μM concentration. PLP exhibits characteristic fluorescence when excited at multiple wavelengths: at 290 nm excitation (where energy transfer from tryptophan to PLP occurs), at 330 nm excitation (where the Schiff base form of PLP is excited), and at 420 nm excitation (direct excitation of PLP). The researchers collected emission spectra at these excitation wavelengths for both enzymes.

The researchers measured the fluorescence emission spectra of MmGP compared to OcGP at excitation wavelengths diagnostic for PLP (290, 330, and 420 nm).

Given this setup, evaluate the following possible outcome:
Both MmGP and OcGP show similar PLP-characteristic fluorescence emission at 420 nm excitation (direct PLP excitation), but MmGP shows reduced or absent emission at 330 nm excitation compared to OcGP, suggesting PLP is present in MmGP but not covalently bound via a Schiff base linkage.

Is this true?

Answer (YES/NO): NO